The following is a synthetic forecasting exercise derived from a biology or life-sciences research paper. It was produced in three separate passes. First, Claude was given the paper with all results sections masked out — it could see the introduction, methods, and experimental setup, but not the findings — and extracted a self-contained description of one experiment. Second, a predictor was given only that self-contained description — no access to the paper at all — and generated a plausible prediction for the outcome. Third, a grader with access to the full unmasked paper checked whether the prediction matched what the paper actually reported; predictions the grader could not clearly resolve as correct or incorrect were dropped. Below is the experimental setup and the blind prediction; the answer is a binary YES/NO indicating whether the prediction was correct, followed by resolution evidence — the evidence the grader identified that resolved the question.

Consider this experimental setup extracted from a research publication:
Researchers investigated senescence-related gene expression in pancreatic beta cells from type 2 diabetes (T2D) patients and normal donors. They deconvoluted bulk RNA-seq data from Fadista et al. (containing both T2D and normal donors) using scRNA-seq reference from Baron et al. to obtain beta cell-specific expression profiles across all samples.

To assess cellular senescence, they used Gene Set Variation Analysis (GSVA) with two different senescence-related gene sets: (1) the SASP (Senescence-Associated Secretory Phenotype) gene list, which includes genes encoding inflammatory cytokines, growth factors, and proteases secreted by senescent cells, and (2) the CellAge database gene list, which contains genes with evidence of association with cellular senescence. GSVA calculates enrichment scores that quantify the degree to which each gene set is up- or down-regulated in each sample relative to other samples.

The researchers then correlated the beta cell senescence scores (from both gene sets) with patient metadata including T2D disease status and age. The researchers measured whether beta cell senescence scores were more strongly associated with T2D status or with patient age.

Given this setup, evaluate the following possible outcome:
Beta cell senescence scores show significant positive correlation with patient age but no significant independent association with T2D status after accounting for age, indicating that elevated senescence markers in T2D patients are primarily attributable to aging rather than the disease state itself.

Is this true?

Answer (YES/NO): NO